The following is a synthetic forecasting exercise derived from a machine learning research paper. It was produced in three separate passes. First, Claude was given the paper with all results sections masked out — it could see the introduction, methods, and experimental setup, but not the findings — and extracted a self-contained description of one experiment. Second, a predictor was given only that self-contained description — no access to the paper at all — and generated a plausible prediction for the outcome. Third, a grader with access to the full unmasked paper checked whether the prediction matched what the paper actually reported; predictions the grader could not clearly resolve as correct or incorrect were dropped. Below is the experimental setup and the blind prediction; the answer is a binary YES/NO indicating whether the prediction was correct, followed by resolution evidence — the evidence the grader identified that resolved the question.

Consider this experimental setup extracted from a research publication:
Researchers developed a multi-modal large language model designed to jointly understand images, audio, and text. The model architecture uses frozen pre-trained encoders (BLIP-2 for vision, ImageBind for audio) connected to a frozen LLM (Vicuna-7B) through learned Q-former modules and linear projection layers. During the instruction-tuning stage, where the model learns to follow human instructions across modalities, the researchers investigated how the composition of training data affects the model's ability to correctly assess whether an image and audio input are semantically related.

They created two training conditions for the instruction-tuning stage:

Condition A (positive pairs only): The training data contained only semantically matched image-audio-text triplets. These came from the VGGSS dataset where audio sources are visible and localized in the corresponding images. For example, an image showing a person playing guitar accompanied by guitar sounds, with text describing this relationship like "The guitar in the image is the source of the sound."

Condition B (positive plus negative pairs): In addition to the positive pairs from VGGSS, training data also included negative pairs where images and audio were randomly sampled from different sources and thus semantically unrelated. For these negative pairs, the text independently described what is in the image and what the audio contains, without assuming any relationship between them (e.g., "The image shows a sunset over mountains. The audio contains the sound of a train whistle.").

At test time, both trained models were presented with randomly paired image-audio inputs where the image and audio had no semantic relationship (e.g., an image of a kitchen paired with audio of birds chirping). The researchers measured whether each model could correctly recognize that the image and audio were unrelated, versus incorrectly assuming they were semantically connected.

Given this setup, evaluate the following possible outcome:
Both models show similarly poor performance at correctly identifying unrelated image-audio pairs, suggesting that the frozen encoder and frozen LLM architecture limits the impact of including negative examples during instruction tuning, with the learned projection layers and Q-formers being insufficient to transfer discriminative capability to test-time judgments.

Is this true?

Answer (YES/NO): NO